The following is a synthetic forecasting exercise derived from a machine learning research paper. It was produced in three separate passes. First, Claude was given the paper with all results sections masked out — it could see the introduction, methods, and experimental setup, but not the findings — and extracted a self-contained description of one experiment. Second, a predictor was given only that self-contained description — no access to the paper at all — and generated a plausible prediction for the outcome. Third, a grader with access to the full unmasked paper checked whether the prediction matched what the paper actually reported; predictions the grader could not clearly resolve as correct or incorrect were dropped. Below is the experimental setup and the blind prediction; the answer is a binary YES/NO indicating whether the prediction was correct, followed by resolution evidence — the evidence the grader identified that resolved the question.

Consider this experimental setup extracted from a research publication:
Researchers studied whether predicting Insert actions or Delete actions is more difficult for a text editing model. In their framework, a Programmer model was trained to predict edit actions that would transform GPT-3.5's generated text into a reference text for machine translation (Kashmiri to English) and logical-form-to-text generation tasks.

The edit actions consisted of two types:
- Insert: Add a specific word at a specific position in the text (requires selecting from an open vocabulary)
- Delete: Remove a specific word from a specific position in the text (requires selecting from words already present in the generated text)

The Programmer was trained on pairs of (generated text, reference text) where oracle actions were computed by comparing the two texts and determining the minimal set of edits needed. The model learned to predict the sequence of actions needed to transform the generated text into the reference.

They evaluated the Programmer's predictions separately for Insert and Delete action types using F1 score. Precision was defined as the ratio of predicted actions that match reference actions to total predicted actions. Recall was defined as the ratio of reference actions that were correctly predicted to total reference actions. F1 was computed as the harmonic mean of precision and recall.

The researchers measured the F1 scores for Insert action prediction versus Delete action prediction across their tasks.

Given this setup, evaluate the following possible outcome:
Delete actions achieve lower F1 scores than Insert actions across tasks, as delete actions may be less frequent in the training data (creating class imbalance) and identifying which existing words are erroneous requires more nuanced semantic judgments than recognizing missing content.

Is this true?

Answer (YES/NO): YES